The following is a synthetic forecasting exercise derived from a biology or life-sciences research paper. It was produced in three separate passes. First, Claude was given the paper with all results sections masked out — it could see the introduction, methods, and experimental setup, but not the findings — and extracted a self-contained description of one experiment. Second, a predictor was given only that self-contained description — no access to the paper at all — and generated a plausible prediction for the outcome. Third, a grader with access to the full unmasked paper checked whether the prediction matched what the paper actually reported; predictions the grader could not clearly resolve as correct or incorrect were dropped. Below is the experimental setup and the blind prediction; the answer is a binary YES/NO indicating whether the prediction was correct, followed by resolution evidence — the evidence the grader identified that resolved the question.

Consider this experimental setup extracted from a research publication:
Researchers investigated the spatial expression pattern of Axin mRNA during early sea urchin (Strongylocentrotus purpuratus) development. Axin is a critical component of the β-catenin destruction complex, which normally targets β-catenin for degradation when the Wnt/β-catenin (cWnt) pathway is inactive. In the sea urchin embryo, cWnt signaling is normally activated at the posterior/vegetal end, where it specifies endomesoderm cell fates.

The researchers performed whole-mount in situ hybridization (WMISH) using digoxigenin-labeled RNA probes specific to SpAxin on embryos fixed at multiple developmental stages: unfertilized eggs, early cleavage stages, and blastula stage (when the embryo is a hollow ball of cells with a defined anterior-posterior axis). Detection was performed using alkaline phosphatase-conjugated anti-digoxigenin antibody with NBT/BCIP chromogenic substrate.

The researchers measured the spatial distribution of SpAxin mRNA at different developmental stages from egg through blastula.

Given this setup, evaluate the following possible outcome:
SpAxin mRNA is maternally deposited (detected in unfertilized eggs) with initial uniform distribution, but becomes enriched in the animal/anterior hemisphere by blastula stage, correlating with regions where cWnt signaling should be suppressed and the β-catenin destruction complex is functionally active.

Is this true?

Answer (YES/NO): NO